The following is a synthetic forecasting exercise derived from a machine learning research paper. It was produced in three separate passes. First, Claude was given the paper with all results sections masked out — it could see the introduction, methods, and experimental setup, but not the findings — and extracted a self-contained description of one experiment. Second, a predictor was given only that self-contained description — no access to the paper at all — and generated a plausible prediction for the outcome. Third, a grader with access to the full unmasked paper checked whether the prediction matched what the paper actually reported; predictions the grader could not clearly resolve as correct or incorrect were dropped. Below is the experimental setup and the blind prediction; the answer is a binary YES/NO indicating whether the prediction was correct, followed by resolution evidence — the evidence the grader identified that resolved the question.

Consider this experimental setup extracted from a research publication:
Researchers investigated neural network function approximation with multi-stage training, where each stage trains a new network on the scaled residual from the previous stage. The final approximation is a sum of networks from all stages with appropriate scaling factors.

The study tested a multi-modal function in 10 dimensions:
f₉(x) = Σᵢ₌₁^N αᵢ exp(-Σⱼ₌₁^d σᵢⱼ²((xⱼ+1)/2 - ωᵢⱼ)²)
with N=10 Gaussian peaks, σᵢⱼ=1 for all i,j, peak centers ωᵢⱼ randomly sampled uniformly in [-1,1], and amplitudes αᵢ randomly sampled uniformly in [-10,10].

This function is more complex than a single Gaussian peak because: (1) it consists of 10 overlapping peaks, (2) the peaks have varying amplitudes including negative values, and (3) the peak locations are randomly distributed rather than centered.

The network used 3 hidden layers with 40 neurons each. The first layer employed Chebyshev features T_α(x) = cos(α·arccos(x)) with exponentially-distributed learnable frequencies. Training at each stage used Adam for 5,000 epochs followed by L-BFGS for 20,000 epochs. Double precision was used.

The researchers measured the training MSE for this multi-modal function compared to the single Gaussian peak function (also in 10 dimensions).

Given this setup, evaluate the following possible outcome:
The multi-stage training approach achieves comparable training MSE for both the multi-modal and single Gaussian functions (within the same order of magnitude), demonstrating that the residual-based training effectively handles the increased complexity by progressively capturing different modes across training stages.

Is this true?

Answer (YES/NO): NO